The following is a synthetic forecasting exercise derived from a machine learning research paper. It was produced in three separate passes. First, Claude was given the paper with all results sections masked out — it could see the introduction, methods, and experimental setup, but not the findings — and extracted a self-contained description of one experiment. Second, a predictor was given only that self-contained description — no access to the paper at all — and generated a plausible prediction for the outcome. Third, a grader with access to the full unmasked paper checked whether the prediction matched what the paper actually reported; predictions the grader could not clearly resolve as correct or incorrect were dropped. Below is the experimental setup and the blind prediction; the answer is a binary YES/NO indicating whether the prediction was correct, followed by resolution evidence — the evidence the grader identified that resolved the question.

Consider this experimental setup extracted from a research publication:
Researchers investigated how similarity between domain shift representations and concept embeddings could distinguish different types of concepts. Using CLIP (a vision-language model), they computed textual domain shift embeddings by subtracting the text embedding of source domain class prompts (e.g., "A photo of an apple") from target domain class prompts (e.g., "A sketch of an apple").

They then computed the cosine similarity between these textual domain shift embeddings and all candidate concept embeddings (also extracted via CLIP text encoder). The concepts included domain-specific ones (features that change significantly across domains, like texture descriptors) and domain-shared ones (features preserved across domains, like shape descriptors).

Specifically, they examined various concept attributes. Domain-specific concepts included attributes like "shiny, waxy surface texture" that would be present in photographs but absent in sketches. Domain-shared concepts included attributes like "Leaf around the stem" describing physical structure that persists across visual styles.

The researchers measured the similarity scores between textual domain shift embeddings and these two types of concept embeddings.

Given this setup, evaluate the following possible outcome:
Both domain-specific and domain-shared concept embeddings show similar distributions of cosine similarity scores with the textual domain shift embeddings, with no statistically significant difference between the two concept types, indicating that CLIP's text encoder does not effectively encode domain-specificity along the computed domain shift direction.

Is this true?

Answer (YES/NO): NO